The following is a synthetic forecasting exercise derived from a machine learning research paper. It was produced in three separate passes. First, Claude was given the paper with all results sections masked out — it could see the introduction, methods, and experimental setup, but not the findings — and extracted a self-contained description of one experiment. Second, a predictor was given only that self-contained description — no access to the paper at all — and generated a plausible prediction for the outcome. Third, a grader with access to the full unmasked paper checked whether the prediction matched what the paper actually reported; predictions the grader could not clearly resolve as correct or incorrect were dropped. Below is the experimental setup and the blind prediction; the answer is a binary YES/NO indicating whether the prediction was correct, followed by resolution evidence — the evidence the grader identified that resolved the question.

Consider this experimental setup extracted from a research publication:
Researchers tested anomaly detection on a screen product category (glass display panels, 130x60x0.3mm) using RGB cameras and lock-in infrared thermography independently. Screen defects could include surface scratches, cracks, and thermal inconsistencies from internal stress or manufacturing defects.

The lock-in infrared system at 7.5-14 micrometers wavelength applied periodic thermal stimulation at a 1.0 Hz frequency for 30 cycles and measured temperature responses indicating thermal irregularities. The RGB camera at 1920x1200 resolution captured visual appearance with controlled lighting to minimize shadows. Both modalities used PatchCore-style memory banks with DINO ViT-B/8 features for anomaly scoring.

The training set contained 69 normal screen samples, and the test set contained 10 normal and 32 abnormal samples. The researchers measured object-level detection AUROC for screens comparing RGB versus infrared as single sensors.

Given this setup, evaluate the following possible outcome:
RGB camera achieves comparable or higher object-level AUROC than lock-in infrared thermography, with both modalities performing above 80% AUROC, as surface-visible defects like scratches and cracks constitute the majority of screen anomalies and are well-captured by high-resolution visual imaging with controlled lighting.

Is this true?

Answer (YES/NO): NO